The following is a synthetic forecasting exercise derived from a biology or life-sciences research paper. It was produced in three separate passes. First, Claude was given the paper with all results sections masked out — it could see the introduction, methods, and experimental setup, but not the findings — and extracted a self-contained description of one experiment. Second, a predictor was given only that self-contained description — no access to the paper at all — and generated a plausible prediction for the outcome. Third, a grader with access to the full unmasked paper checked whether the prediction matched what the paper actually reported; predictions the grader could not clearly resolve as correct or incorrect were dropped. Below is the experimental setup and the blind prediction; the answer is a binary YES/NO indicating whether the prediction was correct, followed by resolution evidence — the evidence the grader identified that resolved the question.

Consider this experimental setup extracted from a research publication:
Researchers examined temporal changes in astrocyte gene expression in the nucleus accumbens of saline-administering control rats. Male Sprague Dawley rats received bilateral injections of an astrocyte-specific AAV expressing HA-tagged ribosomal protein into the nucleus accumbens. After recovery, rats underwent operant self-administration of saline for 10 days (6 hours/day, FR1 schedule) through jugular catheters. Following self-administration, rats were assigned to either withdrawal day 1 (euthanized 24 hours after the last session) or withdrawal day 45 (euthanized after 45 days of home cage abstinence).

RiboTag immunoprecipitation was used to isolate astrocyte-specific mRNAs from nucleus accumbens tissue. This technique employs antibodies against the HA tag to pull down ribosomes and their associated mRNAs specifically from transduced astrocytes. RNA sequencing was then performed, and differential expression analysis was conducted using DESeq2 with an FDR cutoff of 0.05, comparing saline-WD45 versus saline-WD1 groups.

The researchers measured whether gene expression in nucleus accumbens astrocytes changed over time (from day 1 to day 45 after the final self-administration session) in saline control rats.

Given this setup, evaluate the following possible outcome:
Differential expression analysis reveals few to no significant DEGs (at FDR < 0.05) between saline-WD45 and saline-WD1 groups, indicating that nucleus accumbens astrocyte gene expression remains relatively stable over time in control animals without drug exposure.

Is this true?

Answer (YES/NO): NO